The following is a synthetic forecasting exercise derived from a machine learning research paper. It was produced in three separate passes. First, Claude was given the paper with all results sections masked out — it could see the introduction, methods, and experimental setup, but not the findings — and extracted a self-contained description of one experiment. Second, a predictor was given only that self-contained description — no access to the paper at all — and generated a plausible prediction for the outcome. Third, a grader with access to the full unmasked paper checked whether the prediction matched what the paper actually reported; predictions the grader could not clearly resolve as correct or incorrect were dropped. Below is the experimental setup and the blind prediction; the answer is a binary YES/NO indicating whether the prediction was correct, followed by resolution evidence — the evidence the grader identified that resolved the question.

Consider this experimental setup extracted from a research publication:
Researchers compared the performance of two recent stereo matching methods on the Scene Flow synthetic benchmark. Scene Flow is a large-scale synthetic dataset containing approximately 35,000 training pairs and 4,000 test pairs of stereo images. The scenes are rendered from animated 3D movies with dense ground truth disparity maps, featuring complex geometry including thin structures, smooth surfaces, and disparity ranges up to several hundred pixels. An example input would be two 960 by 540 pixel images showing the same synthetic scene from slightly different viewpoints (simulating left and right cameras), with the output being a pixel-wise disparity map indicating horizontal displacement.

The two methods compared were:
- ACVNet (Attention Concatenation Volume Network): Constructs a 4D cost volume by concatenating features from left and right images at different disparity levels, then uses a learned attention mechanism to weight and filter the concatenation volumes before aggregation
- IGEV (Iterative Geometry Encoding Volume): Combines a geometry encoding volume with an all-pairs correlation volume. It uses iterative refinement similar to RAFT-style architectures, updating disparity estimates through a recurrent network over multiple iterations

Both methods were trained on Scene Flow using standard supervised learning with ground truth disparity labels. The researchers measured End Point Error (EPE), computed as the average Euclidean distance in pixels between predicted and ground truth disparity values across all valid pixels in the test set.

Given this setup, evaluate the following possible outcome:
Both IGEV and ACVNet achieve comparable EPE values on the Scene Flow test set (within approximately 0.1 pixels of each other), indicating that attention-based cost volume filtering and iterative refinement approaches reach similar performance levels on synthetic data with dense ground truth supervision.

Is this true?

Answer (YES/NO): YES